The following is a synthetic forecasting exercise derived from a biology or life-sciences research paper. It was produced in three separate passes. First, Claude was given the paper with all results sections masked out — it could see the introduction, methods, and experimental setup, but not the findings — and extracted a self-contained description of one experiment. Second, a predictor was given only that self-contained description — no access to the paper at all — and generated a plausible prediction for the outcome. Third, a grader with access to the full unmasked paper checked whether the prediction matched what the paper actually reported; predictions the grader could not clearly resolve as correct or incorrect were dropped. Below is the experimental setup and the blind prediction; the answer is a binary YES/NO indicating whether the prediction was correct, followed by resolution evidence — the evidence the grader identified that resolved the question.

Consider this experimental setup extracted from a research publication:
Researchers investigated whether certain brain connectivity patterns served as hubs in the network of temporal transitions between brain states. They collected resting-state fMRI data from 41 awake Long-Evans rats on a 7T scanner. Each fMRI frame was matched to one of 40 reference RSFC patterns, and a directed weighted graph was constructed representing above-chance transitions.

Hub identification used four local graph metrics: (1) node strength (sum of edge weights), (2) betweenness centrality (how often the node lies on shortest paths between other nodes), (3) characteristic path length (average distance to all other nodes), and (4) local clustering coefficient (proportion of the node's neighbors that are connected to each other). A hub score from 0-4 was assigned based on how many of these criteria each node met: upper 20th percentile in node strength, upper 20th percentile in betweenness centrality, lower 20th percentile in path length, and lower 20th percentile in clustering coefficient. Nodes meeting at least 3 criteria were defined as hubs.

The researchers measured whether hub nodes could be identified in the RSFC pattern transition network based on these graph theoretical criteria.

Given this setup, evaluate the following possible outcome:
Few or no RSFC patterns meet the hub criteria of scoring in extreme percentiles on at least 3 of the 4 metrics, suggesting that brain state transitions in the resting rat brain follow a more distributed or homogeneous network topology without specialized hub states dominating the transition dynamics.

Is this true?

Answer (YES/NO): NO